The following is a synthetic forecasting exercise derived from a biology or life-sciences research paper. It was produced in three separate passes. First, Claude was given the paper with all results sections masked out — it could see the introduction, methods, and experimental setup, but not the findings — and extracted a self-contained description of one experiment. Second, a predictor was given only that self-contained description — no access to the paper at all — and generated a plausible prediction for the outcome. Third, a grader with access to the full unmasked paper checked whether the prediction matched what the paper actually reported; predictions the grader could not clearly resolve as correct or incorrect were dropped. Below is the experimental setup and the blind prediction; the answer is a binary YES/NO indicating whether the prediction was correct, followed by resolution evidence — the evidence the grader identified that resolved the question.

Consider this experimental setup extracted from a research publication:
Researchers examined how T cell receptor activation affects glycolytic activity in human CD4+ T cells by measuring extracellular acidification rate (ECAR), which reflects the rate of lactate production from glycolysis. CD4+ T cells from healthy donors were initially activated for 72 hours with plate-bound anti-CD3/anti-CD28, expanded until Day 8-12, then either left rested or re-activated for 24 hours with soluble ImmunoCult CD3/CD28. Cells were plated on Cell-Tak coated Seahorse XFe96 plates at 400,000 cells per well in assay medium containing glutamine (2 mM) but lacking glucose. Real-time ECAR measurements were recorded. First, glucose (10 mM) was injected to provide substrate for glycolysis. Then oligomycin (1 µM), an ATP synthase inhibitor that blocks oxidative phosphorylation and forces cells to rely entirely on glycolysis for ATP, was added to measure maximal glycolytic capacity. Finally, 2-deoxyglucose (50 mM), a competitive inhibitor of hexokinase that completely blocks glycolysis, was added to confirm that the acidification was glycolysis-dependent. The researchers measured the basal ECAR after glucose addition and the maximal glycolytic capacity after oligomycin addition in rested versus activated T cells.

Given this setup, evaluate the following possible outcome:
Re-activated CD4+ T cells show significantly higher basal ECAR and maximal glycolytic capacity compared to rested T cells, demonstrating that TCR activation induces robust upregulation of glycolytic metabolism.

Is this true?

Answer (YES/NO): YES